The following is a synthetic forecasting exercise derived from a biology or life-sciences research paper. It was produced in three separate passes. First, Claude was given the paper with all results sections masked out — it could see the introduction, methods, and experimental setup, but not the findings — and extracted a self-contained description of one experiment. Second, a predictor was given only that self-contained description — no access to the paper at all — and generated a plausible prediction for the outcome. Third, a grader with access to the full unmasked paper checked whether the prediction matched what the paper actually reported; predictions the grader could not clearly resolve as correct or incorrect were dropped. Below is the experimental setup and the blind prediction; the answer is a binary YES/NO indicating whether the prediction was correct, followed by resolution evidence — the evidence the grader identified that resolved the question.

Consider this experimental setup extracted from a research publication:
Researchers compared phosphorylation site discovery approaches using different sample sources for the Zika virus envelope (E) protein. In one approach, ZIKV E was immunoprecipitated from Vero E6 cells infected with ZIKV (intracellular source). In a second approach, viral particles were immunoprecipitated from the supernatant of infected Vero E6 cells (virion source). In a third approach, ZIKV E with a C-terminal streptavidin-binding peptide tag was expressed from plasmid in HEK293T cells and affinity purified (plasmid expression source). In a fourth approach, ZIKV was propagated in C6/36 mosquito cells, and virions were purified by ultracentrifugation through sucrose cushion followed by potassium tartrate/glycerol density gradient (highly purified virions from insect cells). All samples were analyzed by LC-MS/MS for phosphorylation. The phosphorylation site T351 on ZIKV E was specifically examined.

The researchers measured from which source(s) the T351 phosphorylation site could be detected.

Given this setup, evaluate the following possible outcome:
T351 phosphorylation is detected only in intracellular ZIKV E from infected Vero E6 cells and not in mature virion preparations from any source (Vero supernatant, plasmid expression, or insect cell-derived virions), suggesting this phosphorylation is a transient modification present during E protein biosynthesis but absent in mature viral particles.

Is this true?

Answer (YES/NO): NO